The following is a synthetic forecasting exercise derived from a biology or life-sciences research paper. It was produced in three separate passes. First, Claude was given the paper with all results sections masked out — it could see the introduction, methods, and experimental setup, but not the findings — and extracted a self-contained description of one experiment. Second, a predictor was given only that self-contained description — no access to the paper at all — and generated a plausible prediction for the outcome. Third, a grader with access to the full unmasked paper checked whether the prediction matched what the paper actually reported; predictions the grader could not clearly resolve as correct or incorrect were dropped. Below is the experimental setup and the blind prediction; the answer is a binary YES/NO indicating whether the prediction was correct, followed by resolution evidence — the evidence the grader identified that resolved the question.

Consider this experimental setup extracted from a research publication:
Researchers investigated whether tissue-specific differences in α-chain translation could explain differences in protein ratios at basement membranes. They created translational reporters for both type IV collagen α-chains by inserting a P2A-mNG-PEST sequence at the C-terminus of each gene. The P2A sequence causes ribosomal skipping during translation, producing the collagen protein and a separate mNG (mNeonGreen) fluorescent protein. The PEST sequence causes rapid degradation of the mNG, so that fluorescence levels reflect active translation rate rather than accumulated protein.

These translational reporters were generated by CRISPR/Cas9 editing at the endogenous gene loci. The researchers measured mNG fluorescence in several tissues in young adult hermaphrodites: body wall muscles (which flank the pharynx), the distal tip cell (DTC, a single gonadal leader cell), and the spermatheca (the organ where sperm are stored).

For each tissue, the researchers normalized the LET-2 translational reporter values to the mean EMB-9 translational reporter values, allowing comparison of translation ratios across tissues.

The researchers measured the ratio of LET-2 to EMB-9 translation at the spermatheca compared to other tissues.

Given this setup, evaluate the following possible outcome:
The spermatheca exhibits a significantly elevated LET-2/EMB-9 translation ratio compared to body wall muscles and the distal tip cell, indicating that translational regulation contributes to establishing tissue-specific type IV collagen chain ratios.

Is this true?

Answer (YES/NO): YES